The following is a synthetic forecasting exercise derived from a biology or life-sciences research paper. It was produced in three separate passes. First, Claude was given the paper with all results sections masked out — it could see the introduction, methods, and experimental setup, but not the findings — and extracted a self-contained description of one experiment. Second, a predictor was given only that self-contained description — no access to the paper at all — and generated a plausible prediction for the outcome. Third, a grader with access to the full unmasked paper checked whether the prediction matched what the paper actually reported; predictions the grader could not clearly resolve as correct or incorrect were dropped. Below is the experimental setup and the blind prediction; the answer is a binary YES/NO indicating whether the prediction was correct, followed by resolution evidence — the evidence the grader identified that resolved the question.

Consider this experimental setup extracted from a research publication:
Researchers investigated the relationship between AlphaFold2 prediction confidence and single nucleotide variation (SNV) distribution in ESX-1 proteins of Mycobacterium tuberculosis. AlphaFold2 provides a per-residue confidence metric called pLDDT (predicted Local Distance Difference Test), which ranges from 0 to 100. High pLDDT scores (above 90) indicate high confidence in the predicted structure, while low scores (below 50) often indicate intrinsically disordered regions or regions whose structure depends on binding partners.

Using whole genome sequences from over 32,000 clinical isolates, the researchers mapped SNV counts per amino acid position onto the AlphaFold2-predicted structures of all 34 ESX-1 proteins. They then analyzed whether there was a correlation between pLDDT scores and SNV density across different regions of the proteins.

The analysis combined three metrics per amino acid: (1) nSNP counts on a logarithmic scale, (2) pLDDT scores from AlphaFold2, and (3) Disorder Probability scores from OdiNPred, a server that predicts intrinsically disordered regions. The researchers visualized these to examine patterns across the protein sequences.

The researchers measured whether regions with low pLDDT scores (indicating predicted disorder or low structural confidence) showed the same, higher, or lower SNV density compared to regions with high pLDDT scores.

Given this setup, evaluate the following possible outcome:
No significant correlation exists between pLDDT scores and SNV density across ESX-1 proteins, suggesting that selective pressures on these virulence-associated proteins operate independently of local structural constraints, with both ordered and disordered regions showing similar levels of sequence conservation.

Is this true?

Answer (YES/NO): NO